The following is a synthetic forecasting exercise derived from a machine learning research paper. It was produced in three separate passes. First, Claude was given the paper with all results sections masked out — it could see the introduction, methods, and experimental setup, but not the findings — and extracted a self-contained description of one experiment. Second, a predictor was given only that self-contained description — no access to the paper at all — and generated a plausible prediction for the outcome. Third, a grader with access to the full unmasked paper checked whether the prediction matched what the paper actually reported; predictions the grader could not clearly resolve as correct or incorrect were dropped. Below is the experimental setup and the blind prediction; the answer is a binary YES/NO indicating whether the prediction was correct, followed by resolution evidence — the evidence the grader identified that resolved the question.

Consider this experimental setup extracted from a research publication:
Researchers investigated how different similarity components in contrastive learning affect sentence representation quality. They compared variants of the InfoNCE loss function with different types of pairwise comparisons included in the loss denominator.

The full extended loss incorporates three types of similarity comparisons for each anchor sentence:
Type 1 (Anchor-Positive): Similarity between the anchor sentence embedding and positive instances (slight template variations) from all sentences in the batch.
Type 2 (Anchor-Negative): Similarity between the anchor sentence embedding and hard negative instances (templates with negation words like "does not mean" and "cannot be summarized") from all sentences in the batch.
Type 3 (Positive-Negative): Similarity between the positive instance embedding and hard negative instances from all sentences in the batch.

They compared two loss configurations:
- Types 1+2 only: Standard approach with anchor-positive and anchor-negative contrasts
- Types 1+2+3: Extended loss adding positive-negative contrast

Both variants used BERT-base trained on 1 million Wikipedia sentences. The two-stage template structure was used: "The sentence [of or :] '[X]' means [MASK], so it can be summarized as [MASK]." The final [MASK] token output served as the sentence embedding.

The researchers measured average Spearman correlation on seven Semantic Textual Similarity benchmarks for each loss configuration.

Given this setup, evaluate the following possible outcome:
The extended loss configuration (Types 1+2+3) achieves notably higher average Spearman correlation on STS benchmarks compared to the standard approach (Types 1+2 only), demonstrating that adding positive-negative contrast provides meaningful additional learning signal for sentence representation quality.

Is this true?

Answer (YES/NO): YES